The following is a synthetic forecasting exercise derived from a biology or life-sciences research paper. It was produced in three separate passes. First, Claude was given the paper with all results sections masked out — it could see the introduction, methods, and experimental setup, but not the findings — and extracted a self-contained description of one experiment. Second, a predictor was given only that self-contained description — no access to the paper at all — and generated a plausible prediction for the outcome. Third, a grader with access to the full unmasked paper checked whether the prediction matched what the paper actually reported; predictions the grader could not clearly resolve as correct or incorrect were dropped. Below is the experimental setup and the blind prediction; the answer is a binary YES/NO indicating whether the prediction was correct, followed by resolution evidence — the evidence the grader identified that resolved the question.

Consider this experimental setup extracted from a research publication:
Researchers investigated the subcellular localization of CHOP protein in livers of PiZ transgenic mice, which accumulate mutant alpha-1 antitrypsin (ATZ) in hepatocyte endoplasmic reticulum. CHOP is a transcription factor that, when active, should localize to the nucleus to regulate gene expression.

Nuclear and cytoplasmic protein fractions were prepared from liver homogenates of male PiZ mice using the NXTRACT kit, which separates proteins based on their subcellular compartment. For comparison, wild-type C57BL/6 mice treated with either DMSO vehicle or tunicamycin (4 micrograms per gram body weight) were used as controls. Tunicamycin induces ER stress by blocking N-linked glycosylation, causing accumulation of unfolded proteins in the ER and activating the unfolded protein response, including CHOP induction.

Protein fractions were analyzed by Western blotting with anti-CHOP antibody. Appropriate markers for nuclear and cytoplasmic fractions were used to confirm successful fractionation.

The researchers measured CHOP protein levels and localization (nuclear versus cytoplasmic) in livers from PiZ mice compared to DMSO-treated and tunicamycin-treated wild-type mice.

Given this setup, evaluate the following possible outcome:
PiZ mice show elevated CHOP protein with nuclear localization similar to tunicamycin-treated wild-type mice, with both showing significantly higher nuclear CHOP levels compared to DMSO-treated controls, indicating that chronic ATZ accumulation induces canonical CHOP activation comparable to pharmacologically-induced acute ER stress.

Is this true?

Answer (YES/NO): NO